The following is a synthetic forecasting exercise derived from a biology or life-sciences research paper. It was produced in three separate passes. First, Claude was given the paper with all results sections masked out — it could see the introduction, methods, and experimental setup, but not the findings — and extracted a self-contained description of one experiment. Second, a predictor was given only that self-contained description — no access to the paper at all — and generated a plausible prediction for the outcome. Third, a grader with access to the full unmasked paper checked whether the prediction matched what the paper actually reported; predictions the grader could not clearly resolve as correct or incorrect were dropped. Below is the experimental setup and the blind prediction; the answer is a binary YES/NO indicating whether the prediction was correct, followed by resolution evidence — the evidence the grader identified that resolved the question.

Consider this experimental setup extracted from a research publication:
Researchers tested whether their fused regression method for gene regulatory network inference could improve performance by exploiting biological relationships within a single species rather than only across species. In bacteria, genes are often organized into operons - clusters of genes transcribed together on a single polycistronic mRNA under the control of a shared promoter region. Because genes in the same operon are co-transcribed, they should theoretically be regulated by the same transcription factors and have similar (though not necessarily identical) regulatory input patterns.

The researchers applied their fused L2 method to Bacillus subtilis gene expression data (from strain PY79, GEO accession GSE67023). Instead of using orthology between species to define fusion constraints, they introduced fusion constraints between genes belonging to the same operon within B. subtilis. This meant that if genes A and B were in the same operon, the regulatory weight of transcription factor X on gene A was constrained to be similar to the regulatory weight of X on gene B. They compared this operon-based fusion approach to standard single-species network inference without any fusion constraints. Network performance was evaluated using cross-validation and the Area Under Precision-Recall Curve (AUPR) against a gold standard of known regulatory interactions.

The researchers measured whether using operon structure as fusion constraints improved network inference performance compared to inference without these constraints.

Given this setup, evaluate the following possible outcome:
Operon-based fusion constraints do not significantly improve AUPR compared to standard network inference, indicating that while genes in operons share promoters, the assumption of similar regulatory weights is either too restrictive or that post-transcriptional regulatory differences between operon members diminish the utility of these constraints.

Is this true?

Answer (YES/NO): NO